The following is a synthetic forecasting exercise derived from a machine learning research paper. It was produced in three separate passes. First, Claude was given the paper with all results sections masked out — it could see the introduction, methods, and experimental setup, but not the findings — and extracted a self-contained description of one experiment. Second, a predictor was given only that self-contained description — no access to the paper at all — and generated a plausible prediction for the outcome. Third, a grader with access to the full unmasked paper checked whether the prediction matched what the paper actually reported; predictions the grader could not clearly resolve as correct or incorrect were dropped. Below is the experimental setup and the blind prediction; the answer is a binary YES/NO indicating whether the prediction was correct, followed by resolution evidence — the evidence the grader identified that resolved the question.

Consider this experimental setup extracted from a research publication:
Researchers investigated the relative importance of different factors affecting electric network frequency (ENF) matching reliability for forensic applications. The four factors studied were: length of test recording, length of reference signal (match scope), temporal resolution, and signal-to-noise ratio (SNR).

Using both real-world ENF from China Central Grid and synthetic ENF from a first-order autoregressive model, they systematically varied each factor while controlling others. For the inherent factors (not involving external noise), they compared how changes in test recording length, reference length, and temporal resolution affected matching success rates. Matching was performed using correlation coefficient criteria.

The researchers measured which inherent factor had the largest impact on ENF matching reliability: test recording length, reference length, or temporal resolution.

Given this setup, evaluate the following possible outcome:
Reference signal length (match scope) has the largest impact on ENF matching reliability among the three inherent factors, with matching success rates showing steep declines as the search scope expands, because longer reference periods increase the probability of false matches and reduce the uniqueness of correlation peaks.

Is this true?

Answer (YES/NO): NO